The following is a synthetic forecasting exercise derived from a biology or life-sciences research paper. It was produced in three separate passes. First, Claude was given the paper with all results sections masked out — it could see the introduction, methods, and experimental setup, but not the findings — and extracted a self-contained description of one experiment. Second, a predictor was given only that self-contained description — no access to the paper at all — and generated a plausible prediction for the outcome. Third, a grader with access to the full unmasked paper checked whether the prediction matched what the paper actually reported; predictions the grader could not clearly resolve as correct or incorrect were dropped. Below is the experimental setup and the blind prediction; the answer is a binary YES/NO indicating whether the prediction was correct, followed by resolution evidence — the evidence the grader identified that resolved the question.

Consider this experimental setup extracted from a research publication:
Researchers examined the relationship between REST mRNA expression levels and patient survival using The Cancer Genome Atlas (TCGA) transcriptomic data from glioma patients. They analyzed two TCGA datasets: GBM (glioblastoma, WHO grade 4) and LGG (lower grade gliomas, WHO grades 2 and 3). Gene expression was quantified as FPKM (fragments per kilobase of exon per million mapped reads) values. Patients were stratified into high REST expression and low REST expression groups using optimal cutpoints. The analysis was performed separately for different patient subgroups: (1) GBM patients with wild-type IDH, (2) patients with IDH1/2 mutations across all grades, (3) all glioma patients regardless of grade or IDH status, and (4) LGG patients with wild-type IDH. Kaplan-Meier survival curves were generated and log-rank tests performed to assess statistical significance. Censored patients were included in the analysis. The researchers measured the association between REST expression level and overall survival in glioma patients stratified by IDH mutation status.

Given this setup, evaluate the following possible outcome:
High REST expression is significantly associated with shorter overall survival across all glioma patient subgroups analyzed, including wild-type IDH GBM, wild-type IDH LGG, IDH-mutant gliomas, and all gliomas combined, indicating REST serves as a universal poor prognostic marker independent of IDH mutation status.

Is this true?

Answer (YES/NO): NO